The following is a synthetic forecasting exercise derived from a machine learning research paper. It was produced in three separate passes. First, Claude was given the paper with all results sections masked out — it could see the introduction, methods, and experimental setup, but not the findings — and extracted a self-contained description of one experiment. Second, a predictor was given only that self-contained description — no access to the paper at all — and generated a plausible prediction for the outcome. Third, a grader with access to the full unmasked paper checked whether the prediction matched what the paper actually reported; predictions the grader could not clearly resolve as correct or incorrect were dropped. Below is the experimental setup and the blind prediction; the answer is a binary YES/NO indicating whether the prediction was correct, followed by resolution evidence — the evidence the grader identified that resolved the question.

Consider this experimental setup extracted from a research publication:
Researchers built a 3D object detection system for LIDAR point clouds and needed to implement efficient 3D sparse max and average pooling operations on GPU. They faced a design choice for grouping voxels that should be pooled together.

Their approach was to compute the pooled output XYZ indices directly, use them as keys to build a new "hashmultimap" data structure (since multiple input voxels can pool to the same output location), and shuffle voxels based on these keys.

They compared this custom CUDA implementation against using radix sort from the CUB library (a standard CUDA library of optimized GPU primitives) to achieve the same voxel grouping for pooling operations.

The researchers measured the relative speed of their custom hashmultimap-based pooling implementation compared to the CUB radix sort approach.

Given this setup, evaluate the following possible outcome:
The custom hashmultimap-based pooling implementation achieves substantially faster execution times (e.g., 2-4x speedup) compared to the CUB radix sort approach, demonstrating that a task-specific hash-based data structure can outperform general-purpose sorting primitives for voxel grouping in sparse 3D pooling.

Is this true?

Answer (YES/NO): NO